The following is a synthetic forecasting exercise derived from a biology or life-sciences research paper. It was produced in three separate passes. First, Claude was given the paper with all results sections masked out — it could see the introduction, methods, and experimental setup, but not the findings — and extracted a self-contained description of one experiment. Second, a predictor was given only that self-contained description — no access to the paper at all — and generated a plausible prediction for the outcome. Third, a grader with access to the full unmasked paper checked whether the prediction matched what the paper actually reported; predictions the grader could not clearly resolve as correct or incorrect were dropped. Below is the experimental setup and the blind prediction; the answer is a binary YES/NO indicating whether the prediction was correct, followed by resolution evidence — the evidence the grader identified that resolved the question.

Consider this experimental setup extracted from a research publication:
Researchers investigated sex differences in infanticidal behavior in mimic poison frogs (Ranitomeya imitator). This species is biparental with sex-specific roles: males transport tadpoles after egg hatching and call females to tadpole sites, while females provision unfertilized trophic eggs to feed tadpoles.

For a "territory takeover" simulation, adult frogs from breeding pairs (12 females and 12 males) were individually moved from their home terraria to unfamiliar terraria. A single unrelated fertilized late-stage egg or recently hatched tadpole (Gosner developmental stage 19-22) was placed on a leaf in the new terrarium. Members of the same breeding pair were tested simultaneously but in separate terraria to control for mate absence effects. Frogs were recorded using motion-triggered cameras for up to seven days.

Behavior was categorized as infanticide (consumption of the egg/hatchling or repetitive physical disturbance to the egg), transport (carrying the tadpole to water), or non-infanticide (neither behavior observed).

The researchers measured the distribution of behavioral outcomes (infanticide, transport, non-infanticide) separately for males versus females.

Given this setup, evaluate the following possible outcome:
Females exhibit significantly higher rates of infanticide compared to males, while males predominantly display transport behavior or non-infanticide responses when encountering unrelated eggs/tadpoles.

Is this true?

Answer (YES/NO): NO